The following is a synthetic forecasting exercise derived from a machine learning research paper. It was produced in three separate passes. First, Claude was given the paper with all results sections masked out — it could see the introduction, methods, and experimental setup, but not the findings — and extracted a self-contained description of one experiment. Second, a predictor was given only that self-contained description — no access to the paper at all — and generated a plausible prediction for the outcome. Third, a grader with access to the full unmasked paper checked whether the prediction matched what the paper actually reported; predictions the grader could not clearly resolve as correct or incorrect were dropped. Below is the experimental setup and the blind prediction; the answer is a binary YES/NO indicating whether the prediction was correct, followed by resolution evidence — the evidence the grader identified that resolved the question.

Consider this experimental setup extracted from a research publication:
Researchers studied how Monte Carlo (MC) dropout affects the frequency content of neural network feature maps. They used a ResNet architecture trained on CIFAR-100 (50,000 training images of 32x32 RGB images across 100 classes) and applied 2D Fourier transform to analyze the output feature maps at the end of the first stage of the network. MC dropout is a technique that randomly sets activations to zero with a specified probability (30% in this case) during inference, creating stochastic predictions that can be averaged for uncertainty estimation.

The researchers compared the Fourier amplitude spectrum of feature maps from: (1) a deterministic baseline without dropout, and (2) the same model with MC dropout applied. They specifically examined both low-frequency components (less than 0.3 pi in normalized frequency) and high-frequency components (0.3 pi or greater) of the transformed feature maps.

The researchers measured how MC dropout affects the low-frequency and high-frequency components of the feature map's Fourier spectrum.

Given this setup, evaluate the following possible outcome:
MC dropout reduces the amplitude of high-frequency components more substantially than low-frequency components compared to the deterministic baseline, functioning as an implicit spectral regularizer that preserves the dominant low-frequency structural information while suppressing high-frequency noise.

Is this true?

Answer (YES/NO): NO